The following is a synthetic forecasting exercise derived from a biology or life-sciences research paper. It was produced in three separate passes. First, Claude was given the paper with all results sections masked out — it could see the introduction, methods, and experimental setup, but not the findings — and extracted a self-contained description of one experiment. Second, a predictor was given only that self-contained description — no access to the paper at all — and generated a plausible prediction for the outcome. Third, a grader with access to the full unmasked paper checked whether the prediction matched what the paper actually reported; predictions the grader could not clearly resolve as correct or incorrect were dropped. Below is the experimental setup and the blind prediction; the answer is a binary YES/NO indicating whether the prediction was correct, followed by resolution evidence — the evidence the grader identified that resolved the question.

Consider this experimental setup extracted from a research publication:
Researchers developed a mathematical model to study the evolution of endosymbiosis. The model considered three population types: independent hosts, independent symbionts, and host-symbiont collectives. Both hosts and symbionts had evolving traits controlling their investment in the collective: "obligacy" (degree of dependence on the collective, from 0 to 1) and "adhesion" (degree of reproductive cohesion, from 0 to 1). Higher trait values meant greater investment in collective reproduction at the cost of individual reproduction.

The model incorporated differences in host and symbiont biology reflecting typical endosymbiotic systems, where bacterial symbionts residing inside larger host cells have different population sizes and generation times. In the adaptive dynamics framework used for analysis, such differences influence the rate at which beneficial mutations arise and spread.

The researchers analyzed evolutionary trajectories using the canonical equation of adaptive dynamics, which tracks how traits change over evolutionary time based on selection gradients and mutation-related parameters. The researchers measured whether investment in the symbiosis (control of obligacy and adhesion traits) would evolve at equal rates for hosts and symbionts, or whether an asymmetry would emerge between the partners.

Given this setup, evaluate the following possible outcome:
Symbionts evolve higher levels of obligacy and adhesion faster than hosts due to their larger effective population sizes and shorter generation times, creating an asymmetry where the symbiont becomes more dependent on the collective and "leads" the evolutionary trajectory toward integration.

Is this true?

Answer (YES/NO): YES